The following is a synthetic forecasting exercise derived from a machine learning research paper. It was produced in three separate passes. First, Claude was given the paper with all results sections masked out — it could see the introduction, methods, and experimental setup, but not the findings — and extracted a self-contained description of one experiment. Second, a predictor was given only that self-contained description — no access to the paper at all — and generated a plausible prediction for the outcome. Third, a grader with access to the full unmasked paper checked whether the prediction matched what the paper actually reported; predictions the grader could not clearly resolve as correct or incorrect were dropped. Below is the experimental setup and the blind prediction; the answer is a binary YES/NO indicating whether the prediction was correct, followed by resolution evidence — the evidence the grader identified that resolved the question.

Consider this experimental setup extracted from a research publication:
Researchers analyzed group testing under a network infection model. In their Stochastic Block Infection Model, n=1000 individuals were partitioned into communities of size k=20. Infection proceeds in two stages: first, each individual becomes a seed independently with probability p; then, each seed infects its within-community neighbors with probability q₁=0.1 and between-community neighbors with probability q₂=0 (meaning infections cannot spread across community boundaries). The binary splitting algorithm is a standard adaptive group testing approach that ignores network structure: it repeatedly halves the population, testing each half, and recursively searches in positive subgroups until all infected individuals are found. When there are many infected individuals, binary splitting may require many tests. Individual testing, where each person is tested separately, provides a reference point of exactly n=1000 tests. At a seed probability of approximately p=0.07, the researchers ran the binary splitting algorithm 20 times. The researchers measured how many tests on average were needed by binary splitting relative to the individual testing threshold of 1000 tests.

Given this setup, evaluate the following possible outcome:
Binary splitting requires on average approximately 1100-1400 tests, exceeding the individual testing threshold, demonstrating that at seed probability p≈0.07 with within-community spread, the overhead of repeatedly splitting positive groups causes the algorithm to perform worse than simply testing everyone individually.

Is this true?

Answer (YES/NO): YES